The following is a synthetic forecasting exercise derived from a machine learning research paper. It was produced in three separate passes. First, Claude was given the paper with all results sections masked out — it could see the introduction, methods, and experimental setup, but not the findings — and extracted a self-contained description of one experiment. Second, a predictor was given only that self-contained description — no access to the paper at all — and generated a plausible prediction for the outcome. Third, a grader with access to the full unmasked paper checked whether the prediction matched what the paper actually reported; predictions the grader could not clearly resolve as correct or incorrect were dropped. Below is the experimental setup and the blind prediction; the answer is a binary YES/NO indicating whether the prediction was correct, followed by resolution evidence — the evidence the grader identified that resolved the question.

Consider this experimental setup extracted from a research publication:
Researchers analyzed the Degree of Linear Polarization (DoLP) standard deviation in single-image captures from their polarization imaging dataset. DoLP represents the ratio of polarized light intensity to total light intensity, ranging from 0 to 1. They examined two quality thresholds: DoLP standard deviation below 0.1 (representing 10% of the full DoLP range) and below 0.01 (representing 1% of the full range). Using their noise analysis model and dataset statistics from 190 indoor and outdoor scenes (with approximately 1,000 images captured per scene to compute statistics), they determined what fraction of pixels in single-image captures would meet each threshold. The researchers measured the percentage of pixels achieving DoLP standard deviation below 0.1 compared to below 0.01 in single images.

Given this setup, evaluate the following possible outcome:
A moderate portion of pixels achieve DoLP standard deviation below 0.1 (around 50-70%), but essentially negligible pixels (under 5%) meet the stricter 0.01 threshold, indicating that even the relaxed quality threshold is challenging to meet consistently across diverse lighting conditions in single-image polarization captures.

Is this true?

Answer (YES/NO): YES